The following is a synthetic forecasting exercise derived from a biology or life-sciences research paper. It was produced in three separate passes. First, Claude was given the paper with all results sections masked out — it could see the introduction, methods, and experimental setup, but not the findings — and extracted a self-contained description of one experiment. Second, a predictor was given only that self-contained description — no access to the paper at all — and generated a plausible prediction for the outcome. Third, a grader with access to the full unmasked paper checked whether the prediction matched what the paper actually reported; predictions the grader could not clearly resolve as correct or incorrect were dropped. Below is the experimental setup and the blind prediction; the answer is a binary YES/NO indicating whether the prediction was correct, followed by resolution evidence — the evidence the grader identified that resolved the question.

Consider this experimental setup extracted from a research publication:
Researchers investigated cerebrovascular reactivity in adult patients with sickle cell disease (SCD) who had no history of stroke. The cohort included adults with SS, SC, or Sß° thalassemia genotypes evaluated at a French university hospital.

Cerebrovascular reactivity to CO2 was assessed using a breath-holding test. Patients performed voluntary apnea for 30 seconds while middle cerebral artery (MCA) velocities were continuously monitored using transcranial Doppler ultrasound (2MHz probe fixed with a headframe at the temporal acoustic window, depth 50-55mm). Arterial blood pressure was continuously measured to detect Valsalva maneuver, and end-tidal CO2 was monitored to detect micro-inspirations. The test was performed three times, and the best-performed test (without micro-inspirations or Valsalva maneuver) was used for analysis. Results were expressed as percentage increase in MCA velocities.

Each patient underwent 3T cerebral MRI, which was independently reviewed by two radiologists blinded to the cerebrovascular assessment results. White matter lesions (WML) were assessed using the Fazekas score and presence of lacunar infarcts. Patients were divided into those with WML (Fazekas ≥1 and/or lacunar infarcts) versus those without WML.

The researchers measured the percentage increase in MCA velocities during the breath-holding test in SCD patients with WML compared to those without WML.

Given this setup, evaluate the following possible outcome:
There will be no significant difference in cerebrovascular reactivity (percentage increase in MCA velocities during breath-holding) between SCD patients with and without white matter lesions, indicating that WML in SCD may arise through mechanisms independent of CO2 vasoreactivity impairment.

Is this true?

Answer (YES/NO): YES